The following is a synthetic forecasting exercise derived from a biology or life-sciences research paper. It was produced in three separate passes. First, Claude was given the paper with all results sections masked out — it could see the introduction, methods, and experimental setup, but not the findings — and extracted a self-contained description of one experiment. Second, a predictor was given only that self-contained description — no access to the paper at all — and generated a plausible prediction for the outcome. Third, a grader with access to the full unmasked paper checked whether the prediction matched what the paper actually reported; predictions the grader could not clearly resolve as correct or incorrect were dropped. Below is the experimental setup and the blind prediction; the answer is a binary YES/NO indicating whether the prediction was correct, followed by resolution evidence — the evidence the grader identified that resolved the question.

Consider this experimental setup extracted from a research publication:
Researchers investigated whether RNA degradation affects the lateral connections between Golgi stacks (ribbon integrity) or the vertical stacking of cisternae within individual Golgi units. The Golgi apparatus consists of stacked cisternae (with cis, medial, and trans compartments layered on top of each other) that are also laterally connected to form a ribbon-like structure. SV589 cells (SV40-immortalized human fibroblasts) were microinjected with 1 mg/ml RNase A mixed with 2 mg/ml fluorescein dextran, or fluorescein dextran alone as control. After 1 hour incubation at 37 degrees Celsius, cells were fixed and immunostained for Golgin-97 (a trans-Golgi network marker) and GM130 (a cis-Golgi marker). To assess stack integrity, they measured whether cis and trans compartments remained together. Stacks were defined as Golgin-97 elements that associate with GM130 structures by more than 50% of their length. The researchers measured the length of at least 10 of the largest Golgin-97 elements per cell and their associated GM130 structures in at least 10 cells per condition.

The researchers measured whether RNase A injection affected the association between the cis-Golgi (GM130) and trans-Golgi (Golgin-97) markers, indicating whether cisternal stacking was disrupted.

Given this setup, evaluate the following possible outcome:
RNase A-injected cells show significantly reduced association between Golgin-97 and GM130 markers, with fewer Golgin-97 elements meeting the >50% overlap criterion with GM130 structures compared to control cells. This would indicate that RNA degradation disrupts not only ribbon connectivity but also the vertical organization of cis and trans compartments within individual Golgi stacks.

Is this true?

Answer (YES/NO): NO